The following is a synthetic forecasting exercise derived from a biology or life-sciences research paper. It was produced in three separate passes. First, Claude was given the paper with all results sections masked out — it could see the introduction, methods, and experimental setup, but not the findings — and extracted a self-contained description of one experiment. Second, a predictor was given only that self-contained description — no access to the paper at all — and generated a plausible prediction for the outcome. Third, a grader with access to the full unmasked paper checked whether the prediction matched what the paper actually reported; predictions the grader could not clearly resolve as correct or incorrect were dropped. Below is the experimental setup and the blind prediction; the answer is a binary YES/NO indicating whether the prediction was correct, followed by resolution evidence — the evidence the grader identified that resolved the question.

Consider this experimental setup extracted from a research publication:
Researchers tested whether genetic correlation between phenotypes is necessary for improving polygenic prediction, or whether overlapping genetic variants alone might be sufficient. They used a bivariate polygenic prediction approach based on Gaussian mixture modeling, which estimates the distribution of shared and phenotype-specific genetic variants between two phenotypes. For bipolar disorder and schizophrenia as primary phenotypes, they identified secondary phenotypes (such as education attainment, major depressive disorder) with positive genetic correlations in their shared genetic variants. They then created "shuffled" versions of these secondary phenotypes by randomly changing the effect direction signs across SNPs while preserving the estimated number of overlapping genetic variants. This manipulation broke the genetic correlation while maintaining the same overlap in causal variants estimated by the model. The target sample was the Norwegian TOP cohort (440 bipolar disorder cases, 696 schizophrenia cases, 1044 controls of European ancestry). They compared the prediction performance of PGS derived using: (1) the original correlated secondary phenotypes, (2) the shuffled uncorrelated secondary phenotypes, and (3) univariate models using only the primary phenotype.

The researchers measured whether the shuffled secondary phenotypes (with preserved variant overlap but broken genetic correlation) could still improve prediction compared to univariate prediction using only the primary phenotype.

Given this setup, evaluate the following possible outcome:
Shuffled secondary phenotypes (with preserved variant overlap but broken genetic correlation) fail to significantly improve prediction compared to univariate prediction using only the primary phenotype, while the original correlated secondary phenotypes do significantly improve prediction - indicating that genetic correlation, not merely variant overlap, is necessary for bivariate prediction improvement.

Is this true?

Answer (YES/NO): NO